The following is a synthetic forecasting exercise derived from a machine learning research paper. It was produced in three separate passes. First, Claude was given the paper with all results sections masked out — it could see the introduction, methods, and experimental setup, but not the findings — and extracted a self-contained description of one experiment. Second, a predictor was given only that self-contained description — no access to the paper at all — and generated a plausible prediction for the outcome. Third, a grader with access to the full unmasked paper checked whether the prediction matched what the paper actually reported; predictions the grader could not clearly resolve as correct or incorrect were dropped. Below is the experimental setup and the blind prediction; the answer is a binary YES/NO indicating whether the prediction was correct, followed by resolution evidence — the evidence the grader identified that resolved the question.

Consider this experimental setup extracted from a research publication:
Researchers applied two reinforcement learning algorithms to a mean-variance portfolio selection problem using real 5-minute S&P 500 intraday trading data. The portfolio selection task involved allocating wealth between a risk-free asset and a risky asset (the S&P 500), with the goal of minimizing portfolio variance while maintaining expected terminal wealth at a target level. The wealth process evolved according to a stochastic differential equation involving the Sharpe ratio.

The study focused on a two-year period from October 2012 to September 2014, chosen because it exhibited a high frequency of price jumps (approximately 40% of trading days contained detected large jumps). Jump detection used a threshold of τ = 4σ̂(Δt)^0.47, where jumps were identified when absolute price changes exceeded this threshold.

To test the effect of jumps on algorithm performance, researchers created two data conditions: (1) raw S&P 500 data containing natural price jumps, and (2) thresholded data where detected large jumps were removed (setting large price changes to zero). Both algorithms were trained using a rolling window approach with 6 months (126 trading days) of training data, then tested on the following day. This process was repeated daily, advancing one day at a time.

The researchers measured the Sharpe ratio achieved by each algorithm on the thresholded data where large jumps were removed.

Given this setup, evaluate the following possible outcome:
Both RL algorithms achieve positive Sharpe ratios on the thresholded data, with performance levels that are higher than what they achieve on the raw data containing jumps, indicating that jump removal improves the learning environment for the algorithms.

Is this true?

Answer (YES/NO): NO